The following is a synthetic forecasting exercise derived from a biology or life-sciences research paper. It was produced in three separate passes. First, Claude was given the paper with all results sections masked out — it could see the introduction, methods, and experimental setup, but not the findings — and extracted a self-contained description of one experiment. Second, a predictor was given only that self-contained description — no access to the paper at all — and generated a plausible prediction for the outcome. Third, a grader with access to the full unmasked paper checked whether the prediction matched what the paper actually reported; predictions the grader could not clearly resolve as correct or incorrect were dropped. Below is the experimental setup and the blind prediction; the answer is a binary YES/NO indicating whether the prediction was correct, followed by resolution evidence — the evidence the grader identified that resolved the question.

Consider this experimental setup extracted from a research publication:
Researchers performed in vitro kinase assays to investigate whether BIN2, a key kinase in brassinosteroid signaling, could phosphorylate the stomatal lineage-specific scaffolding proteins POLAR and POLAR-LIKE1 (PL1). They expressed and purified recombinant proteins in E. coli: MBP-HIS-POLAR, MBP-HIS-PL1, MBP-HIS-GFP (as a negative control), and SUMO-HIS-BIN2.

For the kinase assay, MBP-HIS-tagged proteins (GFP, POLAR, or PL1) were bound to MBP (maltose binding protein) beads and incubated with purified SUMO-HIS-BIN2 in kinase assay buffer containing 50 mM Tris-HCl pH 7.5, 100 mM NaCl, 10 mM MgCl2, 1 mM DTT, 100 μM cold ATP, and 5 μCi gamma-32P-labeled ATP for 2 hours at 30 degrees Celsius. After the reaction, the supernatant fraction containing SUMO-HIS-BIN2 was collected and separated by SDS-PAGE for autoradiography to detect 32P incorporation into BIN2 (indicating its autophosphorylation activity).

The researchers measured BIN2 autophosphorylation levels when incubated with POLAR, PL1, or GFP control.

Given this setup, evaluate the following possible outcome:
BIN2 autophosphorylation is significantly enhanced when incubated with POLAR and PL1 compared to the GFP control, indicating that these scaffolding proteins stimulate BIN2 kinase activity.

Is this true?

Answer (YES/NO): YES